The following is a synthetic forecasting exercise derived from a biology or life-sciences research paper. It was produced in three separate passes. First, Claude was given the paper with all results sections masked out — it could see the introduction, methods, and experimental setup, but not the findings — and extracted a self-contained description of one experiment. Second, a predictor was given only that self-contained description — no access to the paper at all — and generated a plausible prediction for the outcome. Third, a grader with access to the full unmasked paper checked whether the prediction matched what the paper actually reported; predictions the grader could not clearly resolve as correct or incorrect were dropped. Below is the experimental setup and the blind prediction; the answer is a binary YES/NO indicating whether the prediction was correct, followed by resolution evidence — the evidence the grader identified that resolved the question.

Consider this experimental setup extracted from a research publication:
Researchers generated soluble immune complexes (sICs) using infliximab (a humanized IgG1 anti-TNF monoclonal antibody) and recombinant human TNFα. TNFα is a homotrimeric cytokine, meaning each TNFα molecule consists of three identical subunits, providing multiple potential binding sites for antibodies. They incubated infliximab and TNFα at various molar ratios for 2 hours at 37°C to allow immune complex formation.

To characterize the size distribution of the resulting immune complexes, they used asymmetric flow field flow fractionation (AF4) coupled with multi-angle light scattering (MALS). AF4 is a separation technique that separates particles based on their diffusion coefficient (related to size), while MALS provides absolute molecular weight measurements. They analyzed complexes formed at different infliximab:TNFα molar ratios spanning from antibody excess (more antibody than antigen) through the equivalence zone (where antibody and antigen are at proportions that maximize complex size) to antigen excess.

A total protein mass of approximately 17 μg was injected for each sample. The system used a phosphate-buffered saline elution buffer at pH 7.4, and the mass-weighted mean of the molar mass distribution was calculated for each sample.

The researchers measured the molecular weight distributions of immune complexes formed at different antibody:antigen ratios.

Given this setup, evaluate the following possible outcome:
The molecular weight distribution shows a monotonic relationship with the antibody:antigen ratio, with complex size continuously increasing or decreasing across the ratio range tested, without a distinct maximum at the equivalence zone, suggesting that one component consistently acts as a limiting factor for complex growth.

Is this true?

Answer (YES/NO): NO